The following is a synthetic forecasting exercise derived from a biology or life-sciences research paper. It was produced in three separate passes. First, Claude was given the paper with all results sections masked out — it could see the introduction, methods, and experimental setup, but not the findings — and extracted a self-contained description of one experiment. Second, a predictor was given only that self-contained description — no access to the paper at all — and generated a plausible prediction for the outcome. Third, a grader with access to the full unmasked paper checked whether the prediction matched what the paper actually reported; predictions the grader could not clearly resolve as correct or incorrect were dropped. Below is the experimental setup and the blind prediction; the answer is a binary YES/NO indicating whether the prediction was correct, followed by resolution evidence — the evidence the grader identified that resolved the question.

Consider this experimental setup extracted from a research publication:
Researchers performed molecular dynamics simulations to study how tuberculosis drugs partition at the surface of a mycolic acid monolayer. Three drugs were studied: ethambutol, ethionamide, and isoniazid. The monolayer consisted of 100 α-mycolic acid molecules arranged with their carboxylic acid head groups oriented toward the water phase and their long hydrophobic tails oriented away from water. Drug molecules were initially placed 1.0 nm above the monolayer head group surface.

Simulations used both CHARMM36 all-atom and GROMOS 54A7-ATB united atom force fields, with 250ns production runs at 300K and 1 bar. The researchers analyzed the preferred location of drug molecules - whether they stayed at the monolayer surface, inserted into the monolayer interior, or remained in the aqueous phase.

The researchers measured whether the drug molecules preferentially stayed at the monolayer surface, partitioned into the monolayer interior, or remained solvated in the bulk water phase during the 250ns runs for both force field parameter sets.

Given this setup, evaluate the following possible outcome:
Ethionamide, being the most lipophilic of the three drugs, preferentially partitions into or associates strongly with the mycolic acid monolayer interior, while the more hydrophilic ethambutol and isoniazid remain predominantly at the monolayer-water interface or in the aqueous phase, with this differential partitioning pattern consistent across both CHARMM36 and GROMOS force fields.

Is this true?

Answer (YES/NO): NO